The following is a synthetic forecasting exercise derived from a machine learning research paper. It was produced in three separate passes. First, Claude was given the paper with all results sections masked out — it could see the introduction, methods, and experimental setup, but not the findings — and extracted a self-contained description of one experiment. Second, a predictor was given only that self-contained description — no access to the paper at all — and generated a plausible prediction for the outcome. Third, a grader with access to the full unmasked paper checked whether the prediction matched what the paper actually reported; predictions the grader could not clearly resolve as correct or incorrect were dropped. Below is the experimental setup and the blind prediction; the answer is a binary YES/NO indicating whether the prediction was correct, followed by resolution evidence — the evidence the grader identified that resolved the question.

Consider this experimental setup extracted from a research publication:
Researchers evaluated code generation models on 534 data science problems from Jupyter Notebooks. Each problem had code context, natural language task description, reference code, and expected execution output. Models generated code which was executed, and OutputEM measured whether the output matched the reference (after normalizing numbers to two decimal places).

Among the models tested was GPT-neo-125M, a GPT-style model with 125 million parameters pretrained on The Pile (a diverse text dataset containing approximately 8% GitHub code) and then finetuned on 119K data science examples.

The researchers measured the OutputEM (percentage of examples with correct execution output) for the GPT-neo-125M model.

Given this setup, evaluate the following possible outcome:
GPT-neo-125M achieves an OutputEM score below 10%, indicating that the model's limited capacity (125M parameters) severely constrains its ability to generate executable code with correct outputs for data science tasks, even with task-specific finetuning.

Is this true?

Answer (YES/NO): YES